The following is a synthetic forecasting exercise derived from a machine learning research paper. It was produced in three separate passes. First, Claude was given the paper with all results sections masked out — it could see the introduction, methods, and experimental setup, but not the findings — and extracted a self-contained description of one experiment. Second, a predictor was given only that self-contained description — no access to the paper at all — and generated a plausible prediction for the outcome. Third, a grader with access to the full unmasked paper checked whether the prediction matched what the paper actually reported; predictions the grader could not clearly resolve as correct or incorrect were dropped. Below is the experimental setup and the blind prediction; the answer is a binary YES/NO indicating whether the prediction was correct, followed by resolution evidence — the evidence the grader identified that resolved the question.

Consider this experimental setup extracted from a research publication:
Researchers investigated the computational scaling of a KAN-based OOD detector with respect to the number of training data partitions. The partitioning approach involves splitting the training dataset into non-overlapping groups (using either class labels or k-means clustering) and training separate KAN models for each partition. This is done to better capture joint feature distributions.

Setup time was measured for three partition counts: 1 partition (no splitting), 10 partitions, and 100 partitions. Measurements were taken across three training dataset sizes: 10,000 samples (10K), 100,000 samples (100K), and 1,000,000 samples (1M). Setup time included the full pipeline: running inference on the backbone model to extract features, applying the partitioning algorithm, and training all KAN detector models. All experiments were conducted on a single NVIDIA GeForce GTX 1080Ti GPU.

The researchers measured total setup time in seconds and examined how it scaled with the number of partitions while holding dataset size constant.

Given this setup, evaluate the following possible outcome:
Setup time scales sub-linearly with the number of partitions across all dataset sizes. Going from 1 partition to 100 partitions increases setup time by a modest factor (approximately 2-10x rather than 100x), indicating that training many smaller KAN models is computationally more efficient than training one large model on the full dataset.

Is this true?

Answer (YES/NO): NO